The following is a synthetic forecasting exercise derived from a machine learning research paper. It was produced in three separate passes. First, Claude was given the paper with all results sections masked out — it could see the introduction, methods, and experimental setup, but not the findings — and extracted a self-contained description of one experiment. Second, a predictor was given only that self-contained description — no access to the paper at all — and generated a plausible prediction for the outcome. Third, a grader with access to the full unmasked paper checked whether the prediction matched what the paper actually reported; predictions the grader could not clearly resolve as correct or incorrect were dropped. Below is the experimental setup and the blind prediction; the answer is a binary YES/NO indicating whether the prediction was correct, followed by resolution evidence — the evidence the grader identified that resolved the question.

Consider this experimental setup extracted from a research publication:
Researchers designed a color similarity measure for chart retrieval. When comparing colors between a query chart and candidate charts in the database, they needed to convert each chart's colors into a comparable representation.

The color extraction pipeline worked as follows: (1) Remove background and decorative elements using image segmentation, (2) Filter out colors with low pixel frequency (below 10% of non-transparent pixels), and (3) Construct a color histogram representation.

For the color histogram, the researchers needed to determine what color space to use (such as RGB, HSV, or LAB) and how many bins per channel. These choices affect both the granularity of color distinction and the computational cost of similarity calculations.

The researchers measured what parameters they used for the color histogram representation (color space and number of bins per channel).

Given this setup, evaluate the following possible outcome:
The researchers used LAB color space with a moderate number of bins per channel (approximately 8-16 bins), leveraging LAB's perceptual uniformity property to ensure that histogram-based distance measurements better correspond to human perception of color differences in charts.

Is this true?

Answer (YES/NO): NO